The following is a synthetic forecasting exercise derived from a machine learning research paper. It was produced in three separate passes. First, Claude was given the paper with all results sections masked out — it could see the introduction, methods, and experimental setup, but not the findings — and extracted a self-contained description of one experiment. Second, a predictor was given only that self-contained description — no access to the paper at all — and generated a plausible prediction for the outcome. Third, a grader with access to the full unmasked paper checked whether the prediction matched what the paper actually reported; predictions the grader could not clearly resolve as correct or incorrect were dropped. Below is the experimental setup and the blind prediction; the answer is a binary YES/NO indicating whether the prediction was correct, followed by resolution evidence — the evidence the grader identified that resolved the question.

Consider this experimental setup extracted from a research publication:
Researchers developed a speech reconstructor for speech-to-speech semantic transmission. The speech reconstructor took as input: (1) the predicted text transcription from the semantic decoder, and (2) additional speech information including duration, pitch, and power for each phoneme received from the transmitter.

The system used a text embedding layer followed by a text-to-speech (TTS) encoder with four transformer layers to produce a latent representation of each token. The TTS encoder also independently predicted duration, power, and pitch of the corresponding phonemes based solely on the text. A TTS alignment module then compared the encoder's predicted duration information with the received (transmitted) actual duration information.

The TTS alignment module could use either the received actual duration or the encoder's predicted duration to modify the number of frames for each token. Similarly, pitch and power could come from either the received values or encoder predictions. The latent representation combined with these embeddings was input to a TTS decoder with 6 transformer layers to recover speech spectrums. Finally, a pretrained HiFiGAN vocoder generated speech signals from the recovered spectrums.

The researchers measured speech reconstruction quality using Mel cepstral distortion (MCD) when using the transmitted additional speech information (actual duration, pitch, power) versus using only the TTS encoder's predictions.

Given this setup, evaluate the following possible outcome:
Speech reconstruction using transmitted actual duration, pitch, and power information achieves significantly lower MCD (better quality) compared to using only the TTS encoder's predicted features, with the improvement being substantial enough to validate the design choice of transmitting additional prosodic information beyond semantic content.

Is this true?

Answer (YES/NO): YES